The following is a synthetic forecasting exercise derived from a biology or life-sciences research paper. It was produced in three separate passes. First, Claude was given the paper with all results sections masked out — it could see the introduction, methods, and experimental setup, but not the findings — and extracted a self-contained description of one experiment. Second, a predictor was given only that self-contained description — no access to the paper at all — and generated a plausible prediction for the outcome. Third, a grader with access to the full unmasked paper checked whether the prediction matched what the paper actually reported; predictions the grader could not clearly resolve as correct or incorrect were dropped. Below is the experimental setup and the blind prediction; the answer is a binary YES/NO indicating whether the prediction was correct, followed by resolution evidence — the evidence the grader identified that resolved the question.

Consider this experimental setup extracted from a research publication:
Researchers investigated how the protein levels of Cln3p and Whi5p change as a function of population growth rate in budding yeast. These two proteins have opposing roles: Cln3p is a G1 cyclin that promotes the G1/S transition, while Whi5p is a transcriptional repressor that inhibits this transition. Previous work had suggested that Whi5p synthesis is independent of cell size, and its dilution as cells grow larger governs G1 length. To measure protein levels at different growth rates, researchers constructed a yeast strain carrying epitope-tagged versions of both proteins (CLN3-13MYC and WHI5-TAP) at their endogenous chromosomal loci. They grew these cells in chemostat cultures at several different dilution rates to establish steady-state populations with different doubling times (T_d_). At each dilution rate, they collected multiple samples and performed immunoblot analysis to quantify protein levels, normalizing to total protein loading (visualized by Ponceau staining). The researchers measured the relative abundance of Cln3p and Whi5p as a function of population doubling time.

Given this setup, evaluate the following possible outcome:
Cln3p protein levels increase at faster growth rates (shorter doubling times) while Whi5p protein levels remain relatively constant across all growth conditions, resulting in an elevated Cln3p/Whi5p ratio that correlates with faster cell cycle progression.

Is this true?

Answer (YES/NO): YES